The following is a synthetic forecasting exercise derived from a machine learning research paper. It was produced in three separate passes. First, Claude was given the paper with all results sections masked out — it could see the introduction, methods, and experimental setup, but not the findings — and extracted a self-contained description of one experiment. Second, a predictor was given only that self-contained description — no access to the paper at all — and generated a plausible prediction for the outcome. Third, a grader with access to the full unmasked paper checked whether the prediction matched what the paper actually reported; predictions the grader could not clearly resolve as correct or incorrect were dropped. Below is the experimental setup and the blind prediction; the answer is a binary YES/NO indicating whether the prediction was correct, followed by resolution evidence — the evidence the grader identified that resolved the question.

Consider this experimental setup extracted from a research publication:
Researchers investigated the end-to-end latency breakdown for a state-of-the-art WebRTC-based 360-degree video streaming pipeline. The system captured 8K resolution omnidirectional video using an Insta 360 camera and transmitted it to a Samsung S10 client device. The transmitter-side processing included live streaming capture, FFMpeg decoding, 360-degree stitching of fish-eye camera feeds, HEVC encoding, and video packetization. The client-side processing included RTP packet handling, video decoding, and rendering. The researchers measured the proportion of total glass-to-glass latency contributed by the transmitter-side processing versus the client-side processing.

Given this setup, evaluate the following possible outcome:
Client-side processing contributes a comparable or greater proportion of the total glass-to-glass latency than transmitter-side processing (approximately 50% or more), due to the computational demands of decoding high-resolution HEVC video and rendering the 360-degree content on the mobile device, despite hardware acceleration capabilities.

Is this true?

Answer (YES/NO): NO